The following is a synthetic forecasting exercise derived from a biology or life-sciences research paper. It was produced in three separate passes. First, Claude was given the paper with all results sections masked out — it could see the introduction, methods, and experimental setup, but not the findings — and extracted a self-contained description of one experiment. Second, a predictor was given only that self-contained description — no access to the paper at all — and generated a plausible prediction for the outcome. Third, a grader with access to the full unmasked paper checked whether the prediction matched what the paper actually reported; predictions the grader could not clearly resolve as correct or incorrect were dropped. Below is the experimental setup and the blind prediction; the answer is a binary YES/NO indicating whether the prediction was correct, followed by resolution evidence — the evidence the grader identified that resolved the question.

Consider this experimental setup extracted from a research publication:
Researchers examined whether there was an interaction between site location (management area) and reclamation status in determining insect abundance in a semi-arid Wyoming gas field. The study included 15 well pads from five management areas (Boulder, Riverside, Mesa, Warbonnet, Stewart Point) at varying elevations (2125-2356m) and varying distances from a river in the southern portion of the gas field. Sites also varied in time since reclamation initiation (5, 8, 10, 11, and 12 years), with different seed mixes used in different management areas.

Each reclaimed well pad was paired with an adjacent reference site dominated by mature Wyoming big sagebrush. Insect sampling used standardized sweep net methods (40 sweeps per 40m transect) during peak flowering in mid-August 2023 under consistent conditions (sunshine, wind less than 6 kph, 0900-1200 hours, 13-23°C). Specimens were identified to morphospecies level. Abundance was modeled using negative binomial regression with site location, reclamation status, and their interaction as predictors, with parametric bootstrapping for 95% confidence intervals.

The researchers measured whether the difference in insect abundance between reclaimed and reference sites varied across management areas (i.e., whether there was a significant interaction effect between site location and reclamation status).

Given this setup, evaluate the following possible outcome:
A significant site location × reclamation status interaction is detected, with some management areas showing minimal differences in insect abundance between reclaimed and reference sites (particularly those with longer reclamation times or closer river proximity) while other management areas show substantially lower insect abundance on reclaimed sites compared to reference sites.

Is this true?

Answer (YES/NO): NO